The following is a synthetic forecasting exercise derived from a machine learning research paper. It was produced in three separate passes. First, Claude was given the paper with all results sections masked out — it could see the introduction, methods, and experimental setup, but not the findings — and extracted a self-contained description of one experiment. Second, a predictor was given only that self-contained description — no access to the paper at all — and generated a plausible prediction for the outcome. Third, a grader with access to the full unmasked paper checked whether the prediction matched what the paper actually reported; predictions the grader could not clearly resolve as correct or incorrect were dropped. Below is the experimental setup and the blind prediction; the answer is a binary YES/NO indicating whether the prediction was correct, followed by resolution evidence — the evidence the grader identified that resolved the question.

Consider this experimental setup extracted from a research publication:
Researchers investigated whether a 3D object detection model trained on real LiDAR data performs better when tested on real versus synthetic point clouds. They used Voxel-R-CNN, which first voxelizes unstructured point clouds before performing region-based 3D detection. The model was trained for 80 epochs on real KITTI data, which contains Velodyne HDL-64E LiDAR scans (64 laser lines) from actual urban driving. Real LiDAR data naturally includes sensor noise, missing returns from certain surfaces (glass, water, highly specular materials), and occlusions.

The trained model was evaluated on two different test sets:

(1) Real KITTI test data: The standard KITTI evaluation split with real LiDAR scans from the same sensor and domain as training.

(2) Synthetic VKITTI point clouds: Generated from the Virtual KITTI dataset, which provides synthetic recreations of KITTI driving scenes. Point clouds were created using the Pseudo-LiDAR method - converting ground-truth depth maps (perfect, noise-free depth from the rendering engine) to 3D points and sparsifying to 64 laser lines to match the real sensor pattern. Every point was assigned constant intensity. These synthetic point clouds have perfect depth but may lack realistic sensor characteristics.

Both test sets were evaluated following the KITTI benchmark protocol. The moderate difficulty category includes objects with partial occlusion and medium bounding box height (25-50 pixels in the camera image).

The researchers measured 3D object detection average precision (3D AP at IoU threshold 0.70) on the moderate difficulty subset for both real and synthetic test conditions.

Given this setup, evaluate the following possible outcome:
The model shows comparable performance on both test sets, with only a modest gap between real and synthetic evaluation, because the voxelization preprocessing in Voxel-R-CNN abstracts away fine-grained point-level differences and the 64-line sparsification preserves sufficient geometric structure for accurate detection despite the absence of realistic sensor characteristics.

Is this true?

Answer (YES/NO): YES